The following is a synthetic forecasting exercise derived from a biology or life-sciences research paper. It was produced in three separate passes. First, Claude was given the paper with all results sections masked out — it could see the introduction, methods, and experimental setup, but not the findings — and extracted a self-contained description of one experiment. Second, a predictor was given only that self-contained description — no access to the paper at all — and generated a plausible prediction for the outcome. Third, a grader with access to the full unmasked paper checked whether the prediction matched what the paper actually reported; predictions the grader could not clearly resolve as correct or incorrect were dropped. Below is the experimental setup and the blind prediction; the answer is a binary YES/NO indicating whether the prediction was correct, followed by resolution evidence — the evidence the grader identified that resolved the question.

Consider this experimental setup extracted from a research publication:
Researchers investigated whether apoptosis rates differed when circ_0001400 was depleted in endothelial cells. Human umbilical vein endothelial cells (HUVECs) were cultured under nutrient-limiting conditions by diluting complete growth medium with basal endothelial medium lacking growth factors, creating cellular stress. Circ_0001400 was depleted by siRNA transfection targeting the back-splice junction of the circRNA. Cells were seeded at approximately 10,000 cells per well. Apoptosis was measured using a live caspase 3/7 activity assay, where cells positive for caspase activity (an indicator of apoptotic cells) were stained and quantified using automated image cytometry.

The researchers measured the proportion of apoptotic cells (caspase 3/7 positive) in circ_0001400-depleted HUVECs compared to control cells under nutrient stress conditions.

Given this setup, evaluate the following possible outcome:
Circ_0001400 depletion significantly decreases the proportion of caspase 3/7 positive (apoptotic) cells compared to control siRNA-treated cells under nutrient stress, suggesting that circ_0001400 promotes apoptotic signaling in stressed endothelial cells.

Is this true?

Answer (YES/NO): NO